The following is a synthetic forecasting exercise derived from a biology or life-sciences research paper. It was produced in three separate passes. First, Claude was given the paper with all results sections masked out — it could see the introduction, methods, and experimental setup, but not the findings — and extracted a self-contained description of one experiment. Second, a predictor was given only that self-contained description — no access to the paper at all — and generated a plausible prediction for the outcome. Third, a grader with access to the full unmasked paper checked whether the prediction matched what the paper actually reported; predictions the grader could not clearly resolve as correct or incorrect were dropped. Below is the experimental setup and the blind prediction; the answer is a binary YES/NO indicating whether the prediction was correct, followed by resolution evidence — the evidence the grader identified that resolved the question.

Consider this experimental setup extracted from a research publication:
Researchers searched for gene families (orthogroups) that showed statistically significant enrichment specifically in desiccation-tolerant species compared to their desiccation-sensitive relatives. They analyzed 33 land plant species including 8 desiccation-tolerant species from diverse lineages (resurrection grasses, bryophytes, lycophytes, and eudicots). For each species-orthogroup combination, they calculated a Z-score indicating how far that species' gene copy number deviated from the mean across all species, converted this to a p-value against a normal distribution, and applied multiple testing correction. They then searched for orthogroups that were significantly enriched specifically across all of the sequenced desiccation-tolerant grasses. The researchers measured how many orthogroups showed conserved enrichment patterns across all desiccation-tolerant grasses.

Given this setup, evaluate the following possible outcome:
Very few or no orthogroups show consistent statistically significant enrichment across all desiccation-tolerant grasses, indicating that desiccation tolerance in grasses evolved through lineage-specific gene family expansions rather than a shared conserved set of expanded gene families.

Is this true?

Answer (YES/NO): YES